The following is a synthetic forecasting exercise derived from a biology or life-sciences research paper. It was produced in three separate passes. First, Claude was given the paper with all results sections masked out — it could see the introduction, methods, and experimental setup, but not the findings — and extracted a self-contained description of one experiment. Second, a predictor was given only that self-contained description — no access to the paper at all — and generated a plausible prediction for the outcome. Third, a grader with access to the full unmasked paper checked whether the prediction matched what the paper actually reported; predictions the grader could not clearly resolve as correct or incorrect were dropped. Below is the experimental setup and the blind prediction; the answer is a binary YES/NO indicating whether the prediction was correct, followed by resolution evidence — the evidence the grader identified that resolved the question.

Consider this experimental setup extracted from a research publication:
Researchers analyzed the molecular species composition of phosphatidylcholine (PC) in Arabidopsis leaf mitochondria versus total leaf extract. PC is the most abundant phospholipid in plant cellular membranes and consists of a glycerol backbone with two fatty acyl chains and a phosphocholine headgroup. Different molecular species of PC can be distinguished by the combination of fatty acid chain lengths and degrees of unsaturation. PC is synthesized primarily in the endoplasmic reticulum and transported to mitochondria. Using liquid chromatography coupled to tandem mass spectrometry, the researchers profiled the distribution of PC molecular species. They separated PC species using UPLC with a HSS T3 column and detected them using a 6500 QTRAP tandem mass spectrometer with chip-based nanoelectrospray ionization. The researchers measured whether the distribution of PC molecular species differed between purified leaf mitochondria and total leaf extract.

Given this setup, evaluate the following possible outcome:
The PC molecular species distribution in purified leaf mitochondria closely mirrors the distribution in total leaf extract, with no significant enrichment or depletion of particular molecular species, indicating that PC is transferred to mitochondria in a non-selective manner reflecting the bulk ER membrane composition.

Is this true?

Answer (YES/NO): NO